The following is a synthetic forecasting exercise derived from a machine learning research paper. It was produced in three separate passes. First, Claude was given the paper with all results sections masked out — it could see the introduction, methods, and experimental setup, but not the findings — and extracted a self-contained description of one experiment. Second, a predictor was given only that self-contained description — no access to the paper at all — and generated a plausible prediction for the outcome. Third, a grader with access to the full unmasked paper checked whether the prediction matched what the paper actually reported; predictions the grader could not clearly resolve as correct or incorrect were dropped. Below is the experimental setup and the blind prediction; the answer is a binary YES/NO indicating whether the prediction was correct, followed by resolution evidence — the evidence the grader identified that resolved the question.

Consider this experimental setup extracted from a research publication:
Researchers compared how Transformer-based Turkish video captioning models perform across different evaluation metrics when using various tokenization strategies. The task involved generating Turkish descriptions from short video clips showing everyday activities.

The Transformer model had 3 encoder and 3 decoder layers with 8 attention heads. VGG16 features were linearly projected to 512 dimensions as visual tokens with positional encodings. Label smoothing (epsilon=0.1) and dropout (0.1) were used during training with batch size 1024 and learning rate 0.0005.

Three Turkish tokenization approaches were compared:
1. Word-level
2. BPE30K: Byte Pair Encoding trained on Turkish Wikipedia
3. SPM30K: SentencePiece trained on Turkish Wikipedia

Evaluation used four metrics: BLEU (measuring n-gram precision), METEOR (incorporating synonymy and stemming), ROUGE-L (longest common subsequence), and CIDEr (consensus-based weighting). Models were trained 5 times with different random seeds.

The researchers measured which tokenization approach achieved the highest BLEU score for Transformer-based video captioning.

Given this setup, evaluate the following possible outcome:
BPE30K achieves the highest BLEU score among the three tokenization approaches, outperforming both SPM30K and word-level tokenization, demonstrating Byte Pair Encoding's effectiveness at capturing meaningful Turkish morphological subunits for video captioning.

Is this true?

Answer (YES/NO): NO